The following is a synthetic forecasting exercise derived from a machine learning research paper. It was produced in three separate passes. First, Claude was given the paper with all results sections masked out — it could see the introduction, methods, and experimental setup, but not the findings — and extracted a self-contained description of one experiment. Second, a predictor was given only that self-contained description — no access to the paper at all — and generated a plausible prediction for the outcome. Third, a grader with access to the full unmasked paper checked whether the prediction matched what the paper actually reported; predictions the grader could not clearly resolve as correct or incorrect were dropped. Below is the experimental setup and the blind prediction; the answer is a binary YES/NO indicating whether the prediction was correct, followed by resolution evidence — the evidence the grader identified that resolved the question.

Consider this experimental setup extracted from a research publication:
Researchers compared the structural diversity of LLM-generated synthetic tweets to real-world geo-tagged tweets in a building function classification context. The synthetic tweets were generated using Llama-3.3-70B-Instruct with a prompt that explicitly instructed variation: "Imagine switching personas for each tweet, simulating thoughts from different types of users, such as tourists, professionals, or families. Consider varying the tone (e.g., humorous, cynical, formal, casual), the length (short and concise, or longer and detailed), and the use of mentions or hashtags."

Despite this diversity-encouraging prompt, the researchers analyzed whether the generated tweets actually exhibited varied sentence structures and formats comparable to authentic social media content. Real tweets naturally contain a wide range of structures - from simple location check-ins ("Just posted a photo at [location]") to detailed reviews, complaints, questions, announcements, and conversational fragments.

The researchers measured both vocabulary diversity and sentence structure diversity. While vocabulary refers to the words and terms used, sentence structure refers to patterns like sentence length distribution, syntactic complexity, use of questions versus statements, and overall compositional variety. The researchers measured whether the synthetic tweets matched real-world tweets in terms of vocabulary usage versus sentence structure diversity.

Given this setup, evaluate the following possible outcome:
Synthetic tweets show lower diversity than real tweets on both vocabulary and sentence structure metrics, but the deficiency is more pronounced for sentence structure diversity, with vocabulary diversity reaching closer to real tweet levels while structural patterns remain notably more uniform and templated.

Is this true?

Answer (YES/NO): NO